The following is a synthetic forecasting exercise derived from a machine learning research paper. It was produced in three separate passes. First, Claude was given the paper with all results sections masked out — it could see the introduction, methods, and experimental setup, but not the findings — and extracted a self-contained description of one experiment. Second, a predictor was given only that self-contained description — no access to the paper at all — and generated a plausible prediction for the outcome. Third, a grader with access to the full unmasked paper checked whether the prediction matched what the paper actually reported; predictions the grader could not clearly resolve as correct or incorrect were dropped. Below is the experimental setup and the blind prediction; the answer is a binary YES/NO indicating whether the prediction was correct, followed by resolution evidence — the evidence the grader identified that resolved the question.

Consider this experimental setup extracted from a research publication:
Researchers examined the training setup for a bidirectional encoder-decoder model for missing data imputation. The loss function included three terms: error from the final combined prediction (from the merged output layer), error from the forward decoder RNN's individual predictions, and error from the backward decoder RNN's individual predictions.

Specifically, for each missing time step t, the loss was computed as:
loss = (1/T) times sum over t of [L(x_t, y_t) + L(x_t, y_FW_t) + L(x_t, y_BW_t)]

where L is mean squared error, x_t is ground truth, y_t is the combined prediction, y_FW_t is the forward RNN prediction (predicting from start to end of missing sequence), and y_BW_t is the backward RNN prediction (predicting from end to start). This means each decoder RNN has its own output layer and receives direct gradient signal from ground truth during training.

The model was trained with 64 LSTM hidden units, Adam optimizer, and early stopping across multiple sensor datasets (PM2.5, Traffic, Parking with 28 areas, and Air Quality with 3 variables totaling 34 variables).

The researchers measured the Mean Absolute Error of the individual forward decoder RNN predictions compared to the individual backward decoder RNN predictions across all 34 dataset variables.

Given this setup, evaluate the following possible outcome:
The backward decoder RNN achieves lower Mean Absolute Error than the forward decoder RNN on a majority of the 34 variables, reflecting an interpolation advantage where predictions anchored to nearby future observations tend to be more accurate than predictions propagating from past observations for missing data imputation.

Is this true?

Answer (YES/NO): NO